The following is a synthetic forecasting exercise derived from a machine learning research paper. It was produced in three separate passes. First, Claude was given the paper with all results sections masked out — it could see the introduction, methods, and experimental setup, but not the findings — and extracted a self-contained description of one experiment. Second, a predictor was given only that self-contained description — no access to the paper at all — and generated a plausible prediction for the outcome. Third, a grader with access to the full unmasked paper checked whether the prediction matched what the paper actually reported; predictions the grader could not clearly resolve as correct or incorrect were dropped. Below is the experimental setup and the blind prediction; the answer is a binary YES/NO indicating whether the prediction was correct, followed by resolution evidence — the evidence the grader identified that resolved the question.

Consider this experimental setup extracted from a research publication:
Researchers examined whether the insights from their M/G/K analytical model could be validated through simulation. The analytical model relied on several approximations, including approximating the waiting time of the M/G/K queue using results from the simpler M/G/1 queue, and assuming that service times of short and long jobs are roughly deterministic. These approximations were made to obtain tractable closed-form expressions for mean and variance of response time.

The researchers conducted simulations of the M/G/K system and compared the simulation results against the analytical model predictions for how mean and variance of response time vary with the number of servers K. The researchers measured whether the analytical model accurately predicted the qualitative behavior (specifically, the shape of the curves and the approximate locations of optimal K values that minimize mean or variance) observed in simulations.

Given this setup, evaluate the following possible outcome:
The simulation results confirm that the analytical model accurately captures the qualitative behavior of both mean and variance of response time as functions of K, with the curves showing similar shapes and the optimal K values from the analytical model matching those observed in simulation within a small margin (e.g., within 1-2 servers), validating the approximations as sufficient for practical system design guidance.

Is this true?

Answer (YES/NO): YES